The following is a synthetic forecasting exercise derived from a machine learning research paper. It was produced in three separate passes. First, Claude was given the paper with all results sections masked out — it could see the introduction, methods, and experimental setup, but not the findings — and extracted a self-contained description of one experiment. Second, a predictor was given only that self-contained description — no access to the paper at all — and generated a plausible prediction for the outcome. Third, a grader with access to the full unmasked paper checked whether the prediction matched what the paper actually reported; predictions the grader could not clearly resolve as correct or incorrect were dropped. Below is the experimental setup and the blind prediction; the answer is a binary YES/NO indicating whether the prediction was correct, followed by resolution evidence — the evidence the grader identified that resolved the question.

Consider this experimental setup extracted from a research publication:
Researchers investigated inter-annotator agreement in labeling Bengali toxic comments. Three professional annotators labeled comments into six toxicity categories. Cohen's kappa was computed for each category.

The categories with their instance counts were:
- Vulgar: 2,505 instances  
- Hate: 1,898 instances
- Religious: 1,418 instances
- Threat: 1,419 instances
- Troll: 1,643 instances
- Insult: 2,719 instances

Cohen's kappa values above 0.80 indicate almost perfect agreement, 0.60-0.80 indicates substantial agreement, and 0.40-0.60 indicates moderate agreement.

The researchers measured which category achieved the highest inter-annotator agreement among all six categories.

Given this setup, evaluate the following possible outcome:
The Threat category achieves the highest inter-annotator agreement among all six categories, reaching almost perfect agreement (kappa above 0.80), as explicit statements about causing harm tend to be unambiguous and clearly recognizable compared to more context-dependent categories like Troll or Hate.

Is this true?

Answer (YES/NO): NO